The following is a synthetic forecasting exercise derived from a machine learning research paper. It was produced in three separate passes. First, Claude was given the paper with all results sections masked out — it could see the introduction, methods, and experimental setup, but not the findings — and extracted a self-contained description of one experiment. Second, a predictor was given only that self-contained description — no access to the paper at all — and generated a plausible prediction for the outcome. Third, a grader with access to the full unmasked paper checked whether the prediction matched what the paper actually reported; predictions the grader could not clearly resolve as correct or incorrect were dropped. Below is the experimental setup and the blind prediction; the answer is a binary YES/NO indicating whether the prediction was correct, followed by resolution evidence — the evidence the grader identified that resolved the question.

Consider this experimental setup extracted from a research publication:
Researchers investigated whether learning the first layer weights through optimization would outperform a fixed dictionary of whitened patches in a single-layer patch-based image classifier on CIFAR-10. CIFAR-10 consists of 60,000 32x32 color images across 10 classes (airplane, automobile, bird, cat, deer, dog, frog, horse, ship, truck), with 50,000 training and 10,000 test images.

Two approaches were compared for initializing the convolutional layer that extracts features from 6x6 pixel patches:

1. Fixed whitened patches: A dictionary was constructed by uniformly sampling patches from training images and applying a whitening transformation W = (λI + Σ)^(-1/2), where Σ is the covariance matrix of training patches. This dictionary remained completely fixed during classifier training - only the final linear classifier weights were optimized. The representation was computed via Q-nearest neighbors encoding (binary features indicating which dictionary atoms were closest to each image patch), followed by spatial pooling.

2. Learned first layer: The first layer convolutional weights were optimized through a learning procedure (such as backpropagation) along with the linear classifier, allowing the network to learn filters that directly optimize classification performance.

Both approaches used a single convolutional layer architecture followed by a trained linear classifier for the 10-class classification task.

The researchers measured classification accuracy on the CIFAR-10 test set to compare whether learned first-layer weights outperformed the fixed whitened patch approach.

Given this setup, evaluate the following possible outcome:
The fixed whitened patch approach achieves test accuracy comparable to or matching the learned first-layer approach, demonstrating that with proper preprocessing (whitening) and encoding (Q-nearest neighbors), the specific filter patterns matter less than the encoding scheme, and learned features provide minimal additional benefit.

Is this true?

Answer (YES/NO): YES